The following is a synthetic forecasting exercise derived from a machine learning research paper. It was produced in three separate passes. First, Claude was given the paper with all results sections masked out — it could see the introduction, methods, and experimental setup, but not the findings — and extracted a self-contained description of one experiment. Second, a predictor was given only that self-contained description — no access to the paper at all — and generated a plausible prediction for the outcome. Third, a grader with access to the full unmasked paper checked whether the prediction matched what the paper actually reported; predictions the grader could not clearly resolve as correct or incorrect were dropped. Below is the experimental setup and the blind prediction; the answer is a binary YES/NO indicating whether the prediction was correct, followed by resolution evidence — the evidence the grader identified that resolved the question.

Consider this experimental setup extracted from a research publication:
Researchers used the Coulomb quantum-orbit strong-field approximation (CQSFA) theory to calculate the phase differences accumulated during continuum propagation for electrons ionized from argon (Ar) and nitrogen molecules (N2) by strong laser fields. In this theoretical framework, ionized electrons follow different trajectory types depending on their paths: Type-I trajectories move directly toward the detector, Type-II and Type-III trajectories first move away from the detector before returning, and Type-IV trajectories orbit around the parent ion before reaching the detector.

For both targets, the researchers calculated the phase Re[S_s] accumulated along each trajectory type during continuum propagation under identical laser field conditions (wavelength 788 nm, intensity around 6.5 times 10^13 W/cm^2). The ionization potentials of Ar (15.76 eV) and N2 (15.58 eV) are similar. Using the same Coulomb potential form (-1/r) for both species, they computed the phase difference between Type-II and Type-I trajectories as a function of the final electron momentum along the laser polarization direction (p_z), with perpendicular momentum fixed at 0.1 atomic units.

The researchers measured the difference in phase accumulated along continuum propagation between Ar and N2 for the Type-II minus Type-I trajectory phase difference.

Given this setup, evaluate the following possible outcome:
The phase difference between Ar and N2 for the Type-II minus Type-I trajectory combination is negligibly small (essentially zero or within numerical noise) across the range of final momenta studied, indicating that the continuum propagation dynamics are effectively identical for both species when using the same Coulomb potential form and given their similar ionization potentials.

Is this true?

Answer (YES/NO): NO